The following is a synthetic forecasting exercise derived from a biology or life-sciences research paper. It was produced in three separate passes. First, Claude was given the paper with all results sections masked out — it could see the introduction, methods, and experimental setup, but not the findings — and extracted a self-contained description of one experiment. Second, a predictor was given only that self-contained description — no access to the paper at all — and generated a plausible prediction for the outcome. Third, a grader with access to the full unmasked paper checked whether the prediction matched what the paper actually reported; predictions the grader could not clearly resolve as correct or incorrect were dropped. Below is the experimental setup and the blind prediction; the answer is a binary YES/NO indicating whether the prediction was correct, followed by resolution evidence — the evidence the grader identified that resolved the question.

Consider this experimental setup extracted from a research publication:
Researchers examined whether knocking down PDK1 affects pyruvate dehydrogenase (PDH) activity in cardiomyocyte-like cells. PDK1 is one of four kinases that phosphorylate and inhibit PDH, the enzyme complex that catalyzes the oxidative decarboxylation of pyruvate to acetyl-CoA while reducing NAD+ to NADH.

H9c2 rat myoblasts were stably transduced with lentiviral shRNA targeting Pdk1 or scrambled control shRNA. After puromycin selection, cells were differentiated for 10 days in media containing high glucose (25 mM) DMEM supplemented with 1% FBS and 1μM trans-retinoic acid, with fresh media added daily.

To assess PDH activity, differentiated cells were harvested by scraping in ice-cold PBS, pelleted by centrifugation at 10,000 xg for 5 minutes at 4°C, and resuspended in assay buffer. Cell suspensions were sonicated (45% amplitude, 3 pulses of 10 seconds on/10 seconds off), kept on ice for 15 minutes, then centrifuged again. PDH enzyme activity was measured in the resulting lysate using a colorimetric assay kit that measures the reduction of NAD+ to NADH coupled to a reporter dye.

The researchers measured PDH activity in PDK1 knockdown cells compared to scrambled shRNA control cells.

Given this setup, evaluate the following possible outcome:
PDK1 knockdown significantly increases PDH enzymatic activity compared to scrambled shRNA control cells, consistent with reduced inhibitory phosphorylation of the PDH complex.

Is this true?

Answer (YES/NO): NO